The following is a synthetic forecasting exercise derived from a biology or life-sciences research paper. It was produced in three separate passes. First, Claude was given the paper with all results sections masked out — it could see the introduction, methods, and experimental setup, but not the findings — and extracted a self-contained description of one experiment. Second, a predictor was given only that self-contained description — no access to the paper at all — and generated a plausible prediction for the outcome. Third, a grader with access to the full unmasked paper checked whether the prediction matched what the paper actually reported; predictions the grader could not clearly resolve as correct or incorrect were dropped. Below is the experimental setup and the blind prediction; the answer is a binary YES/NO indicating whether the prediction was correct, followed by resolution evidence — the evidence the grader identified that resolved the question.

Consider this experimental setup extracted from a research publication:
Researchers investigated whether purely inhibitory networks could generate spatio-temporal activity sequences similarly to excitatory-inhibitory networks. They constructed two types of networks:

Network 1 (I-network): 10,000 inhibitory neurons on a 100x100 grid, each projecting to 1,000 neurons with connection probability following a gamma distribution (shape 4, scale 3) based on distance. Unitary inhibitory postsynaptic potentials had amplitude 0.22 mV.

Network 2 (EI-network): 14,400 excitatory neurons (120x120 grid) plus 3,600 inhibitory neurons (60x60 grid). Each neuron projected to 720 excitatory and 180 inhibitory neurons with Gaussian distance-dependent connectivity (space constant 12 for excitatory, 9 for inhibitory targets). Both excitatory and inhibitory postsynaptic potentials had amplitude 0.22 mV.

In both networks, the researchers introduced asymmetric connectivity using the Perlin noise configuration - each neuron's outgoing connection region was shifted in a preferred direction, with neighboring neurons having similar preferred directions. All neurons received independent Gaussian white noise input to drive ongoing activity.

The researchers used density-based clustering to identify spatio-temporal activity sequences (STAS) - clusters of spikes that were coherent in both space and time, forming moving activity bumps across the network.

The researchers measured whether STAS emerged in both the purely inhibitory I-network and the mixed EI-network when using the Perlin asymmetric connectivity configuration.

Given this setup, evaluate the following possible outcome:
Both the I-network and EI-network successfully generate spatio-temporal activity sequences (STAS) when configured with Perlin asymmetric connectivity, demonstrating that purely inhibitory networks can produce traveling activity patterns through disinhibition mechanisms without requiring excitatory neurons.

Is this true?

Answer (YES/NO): YES